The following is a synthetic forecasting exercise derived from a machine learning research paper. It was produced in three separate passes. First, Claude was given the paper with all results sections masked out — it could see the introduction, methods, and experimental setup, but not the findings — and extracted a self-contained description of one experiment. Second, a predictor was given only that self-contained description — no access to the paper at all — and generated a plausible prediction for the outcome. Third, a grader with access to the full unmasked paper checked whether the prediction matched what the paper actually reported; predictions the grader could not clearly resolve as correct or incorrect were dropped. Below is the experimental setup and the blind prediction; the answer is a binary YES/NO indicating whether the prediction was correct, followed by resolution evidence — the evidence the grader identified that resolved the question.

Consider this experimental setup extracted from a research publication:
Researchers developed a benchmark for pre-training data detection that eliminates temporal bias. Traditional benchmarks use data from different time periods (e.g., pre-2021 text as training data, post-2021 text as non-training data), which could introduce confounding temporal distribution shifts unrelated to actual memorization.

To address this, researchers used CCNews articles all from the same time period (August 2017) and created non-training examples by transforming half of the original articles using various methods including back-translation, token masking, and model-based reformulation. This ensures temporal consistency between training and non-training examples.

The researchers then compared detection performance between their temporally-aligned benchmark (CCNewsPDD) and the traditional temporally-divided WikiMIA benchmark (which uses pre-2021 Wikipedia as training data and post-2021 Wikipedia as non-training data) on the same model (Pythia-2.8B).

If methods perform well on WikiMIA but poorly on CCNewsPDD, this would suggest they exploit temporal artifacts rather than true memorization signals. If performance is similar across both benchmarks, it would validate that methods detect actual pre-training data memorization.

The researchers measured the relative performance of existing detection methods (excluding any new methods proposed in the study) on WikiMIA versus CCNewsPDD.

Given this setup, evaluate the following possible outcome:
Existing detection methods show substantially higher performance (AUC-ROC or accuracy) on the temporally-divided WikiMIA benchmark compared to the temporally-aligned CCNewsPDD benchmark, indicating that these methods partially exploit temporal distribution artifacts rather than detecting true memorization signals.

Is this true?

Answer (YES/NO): NO